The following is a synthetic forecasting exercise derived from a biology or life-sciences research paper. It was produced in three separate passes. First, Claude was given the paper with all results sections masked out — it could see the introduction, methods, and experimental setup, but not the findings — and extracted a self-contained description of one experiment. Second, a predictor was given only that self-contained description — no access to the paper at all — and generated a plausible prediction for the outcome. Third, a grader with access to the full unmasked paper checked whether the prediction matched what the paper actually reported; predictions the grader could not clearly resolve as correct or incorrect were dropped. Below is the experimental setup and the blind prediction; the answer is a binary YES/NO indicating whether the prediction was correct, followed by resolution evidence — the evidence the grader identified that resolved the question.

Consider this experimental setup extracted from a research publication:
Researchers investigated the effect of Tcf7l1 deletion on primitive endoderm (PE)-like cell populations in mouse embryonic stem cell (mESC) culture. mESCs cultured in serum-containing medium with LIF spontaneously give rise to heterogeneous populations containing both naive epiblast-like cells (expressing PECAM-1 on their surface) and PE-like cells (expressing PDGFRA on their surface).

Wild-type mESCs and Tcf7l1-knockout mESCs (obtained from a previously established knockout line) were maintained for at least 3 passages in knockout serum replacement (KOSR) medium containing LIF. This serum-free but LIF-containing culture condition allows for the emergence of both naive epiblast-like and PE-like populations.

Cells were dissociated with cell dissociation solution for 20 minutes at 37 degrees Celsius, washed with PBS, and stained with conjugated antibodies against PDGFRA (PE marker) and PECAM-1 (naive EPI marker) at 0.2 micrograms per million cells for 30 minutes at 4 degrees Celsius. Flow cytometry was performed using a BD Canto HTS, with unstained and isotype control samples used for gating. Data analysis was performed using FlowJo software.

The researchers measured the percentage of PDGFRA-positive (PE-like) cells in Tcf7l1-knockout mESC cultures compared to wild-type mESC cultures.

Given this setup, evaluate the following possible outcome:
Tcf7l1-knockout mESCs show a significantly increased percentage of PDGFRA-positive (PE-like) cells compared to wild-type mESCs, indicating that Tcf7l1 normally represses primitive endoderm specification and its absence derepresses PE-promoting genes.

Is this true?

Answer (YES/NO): NO